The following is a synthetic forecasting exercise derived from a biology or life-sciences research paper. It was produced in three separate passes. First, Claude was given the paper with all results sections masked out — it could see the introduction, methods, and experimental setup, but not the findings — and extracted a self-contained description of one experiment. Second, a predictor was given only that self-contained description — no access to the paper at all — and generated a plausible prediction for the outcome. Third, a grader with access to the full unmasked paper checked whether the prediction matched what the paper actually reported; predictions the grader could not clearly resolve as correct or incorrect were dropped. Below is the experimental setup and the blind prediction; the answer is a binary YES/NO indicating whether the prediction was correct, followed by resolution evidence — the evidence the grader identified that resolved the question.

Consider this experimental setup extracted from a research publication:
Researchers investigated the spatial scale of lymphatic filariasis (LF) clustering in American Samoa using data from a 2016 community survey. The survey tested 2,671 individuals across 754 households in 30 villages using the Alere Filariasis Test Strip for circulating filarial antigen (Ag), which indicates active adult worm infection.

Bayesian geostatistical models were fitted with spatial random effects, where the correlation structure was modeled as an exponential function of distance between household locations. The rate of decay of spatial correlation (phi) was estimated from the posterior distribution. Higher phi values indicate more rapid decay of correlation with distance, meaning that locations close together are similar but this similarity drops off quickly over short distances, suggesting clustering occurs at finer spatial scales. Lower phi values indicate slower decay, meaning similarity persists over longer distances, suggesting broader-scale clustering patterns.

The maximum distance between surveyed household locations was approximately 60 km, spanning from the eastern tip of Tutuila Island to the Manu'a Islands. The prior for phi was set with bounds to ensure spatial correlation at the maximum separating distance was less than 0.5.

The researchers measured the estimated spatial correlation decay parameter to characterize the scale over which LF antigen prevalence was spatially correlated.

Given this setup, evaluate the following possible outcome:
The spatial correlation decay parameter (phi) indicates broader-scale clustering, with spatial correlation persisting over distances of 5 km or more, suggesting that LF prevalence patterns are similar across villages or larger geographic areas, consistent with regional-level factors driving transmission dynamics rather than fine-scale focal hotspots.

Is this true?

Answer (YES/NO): NO